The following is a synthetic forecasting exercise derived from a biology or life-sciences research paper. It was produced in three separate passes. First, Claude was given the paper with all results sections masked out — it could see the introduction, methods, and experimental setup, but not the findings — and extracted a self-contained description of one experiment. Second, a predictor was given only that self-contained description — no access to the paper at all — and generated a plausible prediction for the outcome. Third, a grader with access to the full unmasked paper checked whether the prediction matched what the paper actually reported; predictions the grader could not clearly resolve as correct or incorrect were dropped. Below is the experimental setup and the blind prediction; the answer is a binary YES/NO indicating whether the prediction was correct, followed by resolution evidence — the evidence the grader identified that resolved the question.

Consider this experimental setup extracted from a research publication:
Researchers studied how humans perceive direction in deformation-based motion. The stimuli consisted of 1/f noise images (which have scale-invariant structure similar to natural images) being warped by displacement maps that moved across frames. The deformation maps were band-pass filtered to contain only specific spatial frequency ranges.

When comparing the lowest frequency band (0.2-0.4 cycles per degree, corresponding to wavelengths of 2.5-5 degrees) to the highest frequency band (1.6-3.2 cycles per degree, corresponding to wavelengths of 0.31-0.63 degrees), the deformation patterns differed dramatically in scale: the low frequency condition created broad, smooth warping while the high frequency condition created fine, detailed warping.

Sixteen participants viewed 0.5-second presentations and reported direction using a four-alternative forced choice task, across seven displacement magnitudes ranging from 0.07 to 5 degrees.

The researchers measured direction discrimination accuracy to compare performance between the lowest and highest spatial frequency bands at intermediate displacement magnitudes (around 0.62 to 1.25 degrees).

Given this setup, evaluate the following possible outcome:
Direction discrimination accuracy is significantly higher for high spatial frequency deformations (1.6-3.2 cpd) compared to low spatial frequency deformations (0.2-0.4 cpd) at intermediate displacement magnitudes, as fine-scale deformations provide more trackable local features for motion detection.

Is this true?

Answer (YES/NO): NO